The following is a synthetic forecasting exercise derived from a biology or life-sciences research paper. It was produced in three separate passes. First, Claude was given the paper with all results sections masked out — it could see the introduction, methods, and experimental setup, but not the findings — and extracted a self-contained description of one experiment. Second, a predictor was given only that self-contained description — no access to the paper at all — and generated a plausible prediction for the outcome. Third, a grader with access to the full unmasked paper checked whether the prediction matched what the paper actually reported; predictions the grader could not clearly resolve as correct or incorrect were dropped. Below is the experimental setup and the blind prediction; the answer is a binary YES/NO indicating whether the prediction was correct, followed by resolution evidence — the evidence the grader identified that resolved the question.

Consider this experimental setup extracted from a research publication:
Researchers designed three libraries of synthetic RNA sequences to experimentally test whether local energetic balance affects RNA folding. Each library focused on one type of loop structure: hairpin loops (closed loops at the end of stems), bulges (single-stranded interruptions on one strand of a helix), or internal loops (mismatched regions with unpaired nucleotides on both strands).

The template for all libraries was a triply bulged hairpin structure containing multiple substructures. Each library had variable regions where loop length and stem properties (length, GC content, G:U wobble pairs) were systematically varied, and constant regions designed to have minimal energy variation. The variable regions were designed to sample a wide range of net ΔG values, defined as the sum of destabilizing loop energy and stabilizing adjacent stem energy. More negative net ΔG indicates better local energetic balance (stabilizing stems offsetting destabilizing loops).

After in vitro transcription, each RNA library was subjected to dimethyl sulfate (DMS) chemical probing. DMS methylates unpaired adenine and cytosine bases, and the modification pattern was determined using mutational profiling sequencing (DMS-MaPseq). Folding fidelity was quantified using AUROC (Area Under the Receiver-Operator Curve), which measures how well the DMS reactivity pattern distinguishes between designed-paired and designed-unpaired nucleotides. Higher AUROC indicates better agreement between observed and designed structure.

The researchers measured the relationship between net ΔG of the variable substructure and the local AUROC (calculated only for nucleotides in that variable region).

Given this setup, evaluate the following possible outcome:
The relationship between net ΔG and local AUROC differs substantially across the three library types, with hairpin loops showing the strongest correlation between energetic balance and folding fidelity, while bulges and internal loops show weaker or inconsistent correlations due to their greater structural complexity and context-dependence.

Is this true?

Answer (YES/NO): NO